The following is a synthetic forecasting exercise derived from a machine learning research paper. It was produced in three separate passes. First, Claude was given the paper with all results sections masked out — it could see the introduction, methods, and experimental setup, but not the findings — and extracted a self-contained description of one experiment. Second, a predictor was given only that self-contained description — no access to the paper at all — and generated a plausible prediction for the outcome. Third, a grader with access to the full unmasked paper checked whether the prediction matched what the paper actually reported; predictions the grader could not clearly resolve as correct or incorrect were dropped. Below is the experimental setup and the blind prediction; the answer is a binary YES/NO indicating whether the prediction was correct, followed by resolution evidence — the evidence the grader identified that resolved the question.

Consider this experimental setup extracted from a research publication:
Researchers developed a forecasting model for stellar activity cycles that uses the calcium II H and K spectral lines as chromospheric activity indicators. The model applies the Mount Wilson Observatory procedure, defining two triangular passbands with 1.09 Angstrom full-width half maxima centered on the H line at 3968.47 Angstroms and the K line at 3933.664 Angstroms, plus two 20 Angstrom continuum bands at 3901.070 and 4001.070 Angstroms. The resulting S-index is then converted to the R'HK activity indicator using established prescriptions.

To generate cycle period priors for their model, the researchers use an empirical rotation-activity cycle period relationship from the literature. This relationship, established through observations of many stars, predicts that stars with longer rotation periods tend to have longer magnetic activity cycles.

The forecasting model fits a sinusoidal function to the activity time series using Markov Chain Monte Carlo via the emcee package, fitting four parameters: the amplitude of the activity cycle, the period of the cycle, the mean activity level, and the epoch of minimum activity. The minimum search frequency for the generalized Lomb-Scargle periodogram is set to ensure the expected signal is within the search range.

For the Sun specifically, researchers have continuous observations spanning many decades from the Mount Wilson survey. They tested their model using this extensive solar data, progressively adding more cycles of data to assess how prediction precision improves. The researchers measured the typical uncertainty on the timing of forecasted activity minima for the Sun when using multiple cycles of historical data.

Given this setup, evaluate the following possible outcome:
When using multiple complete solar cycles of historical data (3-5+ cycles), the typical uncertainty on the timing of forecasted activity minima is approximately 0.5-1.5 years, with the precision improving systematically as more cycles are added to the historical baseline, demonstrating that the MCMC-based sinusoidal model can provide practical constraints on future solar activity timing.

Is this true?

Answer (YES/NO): YES